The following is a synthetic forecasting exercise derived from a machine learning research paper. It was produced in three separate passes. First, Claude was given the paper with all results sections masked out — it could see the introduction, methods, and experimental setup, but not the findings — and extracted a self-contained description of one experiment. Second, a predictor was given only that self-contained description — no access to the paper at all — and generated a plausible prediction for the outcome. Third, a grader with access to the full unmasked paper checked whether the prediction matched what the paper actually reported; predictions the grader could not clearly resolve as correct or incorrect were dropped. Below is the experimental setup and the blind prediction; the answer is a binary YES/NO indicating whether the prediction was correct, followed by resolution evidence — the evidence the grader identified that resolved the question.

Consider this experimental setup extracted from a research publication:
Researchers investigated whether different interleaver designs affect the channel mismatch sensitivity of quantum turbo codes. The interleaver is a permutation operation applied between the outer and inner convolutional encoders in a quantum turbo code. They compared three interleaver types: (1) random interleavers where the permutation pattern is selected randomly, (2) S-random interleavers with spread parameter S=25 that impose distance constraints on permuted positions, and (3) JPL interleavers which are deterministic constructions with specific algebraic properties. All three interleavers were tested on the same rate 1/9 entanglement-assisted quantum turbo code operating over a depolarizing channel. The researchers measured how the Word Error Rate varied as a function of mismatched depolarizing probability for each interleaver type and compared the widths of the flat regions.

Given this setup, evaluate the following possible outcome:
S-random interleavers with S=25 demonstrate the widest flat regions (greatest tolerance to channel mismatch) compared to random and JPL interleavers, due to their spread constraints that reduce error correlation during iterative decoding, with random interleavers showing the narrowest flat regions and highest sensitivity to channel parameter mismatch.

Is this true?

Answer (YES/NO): NO